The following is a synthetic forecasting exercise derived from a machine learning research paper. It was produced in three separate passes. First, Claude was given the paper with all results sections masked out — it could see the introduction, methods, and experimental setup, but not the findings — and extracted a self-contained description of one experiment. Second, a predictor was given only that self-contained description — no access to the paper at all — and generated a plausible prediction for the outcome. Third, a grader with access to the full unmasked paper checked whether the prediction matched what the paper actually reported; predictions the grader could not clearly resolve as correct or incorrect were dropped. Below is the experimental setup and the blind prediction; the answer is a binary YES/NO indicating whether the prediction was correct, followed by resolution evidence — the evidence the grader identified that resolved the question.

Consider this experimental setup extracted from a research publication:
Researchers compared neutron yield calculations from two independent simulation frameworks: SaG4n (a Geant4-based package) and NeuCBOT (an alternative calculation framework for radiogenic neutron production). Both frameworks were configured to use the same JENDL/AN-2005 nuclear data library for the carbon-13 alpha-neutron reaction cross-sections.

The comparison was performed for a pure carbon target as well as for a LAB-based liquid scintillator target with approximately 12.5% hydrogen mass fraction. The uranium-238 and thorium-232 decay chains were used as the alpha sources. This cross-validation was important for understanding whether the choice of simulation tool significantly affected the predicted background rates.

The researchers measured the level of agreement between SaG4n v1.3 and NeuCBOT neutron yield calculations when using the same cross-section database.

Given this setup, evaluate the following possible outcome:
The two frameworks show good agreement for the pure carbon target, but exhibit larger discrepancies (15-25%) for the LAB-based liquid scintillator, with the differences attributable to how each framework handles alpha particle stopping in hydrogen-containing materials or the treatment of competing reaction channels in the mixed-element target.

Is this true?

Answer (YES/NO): NO